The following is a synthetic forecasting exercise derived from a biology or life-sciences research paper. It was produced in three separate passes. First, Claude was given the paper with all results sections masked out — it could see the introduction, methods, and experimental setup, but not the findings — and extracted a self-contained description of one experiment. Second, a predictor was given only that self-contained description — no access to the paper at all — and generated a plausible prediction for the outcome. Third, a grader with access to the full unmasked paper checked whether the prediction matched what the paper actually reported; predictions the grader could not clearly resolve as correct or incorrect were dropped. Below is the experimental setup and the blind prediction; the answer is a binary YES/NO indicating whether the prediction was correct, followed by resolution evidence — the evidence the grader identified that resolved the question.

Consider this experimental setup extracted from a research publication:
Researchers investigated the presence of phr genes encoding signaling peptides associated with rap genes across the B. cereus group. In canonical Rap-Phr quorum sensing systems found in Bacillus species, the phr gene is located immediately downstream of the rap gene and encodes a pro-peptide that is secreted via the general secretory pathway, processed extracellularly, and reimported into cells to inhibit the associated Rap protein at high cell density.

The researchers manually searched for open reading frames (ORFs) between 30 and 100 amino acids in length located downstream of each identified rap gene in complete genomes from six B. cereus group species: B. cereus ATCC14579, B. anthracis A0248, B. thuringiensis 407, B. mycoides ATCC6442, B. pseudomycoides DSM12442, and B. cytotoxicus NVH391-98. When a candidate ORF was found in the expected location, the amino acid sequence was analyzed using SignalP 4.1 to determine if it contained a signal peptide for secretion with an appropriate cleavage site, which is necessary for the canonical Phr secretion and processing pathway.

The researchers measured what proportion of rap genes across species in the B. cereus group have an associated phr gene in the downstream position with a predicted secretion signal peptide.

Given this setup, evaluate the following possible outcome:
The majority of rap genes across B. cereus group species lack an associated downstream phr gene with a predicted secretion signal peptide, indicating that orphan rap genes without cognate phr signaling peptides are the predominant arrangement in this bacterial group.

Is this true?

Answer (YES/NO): NO